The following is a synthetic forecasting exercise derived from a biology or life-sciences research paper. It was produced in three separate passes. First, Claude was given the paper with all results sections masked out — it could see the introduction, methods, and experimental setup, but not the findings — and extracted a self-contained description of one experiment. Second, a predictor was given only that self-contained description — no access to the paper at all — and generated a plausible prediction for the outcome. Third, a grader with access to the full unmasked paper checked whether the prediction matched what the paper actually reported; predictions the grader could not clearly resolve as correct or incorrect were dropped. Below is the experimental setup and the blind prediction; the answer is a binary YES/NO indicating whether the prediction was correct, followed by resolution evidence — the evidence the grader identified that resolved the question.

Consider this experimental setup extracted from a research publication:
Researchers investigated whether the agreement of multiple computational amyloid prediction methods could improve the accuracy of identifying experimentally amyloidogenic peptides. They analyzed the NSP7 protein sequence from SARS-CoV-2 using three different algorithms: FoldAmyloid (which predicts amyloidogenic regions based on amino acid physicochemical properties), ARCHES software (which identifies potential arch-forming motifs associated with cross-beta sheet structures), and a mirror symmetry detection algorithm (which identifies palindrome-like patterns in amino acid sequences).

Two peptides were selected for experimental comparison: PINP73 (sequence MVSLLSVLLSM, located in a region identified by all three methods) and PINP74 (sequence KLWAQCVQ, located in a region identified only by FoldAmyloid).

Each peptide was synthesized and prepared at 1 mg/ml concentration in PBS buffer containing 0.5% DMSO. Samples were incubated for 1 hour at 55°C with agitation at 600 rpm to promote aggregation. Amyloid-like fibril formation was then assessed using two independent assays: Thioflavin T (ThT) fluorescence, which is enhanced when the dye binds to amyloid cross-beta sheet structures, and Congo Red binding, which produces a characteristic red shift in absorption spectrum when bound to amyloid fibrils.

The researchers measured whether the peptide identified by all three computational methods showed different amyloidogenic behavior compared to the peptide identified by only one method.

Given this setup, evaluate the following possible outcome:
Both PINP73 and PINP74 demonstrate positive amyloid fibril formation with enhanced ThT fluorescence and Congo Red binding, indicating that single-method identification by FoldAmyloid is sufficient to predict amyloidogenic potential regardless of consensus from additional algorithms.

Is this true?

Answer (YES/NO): NO